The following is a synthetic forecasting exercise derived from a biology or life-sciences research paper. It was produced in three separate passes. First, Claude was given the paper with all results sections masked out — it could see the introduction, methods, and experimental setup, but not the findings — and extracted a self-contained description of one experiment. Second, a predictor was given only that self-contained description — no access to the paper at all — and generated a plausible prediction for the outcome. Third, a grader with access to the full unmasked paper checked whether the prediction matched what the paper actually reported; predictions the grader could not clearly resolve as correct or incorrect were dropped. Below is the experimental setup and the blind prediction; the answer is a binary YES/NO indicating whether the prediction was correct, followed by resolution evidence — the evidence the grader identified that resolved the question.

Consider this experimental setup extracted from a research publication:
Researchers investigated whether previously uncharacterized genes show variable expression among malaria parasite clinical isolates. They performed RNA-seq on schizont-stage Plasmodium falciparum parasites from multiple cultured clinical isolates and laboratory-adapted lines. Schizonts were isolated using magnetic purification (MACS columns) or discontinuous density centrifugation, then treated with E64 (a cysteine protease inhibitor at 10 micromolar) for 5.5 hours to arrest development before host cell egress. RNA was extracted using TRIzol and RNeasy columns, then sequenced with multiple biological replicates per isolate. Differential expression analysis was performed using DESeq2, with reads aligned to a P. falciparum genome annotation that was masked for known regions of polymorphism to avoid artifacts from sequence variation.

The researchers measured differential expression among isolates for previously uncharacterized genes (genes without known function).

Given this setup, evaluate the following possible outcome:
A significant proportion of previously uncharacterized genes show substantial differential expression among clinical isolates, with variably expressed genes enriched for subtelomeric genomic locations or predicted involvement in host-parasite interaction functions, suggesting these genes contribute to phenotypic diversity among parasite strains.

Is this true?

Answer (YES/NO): NO